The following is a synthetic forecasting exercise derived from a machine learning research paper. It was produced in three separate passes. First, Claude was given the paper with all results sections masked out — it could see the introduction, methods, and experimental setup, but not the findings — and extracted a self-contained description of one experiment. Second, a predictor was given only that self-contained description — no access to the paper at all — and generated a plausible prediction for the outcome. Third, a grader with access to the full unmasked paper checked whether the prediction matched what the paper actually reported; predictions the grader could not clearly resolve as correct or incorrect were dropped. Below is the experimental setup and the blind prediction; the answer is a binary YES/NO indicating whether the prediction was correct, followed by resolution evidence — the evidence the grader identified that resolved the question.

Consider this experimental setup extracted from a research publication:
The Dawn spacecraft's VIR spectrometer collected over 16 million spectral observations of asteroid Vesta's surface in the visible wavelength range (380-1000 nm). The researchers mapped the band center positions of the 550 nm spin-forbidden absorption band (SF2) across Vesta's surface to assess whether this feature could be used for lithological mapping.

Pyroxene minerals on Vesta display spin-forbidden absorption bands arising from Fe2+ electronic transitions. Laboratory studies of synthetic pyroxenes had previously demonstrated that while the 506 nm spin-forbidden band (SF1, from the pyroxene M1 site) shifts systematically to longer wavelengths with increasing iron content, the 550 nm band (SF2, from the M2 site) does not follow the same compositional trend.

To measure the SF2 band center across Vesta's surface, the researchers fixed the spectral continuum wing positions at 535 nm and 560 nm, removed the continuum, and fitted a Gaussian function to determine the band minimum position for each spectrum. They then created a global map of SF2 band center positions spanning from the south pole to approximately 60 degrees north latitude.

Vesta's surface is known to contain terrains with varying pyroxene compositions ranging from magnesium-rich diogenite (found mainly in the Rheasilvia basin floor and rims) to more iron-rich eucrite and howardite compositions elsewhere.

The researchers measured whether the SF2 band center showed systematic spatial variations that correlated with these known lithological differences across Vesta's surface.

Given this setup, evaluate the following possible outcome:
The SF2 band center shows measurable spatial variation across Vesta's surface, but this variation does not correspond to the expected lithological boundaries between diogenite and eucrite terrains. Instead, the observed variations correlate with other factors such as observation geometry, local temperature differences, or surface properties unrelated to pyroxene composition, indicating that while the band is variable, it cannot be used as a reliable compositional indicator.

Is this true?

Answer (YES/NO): NO